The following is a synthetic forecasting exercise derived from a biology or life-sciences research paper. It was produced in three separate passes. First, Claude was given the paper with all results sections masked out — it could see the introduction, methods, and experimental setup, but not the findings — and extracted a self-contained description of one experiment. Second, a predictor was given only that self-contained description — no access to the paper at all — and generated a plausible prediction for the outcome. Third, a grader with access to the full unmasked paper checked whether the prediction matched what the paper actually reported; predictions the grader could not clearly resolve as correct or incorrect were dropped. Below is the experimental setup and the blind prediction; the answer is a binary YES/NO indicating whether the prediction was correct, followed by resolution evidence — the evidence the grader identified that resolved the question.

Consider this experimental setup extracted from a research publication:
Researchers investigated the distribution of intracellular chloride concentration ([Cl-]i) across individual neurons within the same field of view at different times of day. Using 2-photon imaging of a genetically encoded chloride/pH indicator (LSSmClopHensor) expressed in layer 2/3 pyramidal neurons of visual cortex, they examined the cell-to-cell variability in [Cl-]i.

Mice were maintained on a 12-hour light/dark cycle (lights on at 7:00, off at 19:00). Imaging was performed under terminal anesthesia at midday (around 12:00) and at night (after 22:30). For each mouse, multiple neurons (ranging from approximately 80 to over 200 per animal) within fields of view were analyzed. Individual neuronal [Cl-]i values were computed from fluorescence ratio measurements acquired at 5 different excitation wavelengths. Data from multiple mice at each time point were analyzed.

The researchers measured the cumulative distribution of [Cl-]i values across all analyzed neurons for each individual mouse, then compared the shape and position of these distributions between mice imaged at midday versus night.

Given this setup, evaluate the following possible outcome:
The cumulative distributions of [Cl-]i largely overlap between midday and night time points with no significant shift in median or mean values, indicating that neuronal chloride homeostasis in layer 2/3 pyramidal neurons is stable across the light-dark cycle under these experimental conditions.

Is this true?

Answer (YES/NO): NO